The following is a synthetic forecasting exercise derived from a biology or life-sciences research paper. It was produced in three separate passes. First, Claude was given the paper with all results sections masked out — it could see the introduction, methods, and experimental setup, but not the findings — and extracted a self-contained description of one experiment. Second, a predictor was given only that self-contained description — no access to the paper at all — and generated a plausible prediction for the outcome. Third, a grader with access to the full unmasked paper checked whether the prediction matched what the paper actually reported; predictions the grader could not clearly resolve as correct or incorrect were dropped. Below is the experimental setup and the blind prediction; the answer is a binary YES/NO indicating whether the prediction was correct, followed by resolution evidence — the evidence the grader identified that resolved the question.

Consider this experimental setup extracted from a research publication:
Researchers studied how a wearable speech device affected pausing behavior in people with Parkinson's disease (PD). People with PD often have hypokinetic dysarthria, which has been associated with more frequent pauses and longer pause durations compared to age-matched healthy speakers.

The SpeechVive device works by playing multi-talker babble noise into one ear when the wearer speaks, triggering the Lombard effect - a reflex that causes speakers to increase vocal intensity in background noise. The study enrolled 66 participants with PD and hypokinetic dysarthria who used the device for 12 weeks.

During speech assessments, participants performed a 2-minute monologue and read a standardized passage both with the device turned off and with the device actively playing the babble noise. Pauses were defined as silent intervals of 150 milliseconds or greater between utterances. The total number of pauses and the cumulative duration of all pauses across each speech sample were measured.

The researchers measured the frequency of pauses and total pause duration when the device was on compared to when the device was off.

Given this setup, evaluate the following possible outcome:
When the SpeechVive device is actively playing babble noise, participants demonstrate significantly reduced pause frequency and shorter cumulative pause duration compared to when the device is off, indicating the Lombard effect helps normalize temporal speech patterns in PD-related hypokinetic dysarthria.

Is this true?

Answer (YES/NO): YES